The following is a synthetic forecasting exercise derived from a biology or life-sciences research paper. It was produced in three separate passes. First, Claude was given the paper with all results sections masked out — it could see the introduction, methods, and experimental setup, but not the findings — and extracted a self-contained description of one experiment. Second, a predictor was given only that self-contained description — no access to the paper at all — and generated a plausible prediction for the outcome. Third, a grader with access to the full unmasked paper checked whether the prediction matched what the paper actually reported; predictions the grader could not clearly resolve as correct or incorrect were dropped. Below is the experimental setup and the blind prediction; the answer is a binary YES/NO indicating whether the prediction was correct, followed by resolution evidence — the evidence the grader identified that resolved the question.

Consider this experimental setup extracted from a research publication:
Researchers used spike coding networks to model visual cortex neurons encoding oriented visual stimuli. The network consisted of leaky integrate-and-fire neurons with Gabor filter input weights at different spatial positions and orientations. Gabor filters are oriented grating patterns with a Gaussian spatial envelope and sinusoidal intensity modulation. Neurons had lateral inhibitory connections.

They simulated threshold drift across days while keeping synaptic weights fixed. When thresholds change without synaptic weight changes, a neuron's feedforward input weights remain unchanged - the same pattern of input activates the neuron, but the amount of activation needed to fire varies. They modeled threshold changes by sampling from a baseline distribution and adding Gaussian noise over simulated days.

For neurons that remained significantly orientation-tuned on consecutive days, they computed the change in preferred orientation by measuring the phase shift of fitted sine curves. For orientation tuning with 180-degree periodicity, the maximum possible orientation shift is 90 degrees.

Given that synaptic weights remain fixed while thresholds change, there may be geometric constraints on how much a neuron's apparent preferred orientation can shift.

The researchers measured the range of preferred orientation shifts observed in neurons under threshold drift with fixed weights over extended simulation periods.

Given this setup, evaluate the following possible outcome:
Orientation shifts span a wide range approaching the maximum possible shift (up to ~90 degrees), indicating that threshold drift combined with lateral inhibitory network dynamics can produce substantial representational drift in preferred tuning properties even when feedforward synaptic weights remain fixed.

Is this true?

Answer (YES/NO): NO